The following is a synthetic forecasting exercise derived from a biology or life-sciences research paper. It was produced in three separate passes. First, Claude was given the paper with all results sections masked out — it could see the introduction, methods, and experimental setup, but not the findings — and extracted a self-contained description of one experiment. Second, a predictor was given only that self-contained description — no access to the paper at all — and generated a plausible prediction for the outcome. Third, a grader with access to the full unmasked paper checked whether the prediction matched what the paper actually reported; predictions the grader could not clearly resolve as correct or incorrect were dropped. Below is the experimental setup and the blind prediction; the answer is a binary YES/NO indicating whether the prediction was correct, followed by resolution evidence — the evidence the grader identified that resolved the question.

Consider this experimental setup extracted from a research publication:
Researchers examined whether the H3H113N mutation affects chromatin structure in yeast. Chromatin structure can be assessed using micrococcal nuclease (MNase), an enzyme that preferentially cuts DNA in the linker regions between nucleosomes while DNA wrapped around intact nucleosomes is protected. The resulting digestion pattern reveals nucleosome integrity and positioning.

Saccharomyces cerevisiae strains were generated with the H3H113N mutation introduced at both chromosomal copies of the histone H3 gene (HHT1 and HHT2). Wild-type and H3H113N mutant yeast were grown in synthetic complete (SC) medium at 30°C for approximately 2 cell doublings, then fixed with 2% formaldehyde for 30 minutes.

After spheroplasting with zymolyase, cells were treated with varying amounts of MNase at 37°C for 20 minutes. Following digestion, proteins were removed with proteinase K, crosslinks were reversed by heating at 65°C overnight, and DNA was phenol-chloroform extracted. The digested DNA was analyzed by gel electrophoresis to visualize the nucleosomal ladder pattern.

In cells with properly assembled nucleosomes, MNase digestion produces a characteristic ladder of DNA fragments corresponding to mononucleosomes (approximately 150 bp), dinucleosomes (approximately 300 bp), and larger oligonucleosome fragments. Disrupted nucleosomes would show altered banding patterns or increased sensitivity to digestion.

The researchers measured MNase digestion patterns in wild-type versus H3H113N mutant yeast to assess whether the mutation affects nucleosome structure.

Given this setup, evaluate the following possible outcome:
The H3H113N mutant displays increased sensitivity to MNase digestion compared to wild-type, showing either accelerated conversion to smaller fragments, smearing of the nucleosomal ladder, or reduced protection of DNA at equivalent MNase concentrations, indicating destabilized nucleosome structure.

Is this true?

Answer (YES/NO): NO